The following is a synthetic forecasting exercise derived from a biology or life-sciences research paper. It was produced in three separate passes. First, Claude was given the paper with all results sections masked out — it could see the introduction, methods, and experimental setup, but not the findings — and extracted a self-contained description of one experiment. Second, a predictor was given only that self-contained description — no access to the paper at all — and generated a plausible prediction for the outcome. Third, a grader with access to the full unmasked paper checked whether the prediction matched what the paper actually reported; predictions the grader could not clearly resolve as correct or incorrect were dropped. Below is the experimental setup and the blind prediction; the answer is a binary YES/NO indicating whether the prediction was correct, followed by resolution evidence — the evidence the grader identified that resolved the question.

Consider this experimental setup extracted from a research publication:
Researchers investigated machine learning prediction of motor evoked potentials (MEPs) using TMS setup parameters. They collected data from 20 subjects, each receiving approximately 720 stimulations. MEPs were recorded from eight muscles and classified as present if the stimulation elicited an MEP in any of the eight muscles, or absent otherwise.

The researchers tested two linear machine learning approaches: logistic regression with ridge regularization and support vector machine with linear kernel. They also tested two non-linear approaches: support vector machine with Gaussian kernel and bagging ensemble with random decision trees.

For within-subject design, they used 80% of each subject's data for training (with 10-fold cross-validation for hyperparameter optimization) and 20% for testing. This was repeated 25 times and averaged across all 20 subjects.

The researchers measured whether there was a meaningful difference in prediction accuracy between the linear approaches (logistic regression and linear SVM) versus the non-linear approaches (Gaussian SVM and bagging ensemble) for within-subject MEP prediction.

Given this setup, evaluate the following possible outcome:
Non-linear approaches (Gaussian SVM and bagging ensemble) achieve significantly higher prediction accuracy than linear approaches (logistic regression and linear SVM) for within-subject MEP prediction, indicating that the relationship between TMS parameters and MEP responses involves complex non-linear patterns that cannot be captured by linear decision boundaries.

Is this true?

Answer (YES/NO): NO